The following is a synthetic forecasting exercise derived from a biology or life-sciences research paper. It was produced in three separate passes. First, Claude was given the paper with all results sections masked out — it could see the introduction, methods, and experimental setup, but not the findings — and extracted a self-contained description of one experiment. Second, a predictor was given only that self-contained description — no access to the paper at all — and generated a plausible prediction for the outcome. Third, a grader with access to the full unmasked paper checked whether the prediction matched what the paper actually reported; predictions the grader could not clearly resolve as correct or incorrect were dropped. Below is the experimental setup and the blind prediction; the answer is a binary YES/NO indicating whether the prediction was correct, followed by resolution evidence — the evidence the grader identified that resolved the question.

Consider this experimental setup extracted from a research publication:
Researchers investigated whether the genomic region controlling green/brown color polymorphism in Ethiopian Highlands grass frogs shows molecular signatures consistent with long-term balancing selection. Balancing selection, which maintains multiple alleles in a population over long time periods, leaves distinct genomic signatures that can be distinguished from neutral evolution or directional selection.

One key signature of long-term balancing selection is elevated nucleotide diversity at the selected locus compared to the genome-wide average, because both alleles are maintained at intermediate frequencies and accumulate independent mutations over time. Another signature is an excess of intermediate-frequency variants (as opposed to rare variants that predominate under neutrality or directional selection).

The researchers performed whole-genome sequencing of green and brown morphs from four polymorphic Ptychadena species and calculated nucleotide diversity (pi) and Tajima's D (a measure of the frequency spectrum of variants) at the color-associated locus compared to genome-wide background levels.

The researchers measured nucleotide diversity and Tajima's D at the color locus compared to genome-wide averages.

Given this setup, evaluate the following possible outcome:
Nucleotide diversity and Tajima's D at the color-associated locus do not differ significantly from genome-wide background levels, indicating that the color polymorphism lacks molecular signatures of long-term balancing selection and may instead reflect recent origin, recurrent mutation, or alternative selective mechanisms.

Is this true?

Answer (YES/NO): NO